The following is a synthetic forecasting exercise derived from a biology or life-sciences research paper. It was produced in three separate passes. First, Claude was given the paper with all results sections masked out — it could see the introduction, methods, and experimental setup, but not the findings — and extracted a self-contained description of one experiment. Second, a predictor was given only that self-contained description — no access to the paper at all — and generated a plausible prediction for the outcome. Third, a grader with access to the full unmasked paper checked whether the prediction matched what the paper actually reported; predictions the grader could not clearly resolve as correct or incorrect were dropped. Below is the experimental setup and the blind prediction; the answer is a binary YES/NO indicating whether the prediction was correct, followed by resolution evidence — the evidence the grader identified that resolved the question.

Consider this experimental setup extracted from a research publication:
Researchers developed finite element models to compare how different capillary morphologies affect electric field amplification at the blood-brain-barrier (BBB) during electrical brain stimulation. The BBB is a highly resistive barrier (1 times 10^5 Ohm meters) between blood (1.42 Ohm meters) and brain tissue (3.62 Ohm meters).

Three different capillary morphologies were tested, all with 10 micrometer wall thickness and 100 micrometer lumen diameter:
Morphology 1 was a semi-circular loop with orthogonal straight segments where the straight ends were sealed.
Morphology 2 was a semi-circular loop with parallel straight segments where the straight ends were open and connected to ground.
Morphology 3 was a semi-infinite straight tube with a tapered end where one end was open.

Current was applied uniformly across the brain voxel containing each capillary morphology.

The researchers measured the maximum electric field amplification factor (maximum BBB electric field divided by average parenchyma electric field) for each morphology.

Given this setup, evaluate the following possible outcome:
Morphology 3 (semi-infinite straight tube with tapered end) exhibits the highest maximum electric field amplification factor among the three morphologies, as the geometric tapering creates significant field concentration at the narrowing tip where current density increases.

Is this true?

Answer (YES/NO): YES